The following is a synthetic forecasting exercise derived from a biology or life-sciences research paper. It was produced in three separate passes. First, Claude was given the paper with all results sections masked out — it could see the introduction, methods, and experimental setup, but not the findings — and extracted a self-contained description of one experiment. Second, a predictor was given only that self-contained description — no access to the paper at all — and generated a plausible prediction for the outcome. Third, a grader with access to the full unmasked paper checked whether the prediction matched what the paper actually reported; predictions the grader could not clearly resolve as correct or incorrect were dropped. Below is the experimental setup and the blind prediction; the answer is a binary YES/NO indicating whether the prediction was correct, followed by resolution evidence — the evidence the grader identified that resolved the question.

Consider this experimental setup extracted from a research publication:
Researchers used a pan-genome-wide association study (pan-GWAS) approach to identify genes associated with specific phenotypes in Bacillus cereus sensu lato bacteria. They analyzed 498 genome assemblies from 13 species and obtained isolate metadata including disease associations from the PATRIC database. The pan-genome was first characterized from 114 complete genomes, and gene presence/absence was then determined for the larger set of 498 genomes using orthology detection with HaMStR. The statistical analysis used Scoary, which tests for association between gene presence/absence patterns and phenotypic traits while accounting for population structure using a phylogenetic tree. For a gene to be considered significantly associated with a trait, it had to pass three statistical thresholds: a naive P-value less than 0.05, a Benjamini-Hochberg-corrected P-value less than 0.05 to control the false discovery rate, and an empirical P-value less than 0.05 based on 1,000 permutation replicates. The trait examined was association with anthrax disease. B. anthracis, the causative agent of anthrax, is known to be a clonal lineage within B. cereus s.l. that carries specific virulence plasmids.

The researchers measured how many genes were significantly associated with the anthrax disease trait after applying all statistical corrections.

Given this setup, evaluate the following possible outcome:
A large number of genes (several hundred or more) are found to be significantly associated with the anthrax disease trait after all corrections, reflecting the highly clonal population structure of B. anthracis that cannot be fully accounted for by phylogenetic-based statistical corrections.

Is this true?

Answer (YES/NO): NO